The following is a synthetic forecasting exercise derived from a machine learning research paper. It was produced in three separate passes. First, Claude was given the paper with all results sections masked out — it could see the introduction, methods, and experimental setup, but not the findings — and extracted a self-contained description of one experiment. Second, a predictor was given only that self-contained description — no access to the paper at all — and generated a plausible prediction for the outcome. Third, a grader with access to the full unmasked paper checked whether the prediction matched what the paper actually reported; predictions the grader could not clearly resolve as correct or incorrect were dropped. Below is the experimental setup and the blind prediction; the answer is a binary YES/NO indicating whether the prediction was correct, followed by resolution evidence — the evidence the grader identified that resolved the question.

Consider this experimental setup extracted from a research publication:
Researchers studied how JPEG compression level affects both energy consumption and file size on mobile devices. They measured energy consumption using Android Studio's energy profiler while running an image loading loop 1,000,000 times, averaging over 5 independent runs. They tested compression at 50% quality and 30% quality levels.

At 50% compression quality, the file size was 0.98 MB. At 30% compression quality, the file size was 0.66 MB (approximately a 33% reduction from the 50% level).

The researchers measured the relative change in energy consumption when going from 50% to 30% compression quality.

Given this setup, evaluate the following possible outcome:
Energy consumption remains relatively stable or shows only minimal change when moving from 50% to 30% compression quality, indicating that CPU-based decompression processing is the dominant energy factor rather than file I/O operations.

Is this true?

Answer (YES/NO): NO